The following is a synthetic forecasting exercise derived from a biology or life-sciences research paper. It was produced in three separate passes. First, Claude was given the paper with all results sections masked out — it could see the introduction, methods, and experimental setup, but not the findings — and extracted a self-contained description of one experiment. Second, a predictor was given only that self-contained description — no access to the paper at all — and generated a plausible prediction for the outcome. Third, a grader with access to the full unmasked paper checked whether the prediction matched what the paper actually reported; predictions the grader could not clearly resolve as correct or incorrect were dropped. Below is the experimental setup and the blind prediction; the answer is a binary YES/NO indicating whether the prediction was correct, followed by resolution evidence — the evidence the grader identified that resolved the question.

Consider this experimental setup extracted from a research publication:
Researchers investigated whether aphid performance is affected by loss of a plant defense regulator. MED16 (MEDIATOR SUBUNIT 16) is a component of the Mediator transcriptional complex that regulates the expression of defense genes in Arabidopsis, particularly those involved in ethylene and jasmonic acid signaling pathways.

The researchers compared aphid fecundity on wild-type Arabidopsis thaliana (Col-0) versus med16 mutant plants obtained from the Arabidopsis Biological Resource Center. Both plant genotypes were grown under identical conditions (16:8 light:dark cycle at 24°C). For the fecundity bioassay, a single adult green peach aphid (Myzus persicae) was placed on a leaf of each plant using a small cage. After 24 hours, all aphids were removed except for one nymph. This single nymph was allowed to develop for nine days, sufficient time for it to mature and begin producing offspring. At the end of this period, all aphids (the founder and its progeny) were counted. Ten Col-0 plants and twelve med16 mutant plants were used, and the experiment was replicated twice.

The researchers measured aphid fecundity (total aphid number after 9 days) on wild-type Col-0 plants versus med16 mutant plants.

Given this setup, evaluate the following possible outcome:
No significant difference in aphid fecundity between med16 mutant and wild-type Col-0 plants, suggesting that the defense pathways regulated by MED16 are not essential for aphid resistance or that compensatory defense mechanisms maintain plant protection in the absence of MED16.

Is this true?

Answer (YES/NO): NO